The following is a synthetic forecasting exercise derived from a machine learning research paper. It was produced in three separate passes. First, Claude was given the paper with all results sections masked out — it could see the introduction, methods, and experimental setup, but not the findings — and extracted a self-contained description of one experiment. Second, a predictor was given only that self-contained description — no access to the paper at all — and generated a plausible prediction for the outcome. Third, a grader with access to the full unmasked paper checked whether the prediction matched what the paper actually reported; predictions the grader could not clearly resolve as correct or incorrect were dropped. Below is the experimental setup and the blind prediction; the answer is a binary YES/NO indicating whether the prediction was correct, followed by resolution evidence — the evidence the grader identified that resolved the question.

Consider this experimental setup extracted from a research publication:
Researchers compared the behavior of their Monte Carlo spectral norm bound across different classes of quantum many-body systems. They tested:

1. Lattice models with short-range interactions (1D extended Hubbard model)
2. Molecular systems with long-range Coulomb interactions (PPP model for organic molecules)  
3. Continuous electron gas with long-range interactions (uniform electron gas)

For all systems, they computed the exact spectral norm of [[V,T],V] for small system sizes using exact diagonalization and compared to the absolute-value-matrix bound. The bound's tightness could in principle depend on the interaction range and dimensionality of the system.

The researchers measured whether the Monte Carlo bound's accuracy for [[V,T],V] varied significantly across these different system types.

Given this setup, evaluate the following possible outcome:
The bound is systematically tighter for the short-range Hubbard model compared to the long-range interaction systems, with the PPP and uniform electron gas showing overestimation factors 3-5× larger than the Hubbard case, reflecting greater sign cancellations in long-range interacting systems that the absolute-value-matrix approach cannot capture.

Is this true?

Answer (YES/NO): NO